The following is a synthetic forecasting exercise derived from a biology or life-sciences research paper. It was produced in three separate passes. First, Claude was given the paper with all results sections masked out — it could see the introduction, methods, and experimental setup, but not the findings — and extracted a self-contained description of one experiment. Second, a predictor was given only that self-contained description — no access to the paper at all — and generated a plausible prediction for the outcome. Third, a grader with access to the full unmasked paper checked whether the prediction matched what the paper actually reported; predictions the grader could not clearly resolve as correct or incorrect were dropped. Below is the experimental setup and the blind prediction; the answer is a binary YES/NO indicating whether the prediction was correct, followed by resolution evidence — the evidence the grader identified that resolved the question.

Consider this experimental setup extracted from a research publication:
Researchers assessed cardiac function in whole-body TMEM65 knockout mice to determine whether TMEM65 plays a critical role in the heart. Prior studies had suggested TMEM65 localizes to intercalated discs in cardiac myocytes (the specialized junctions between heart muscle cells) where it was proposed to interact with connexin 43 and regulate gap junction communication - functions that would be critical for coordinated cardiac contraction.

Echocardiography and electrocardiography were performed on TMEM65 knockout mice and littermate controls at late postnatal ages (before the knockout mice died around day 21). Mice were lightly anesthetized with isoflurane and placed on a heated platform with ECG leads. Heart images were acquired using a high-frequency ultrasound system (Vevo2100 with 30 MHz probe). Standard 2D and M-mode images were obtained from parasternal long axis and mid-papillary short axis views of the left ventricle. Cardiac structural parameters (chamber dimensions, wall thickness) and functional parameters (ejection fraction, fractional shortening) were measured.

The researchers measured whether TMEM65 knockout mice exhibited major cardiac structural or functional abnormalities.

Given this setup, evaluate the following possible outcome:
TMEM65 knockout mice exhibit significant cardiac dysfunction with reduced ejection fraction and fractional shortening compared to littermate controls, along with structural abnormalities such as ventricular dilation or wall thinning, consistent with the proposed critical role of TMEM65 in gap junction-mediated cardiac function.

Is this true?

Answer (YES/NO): NO